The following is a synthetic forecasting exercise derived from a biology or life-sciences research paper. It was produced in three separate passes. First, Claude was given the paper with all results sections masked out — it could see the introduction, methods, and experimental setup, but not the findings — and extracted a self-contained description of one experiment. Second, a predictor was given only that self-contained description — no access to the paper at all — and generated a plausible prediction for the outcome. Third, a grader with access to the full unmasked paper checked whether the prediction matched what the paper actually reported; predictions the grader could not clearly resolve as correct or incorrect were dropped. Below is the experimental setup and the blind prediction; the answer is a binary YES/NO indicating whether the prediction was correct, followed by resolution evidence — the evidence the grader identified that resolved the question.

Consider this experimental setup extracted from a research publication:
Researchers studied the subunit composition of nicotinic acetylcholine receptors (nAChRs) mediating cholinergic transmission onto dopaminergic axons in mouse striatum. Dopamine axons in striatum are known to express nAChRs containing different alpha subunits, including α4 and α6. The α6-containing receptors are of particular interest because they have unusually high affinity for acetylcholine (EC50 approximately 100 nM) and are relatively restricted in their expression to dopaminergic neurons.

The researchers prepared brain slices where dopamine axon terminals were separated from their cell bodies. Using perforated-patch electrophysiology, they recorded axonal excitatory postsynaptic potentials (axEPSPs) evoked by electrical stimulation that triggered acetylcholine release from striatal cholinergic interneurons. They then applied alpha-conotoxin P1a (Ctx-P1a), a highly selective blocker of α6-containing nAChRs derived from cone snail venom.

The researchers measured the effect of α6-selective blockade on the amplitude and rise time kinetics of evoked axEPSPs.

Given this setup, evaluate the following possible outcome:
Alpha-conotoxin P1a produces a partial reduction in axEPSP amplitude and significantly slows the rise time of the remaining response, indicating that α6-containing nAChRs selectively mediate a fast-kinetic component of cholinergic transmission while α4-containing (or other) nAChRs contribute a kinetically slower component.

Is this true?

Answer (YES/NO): YES